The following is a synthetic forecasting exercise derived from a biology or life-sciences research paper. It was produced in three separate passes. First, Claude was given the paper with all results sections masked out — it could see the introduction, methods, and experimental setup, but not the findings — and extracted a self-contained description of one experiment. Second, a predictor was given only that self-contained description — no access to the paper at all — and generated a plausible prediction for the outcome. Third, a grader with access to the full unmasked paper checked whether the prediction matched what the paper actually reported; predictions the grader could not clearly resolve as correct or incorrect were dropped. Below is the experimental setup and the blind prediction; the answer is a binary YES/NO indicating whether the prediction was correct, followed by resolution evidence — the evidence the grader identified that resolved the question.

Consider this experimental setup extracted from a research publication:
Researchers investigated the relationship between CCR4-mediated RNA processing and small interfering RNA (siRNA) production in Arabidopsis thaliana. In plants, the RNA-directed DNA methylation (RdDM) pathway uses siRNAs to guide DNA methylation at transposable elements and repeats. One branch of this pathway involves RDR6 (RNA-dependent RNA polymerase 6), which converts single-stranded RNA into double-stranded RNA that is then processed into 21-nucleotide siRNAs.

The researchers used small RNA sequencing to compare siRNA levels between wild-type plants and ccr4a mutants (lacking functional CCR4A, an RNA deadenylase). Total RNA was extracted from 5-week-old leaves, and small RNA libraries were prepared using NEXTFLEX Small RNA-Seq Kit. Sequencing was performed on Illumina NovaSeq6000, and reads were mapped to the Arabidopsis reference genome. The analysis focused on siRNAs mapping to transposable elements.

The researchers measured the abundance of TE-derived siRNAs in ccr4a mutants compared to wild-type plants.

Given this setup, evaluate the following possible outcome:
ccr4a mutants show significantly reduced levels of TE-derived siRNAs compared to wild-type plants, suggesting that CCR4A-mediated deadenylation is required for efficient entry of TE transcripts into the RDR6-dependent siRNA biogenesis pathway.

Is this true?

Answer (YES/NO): YES